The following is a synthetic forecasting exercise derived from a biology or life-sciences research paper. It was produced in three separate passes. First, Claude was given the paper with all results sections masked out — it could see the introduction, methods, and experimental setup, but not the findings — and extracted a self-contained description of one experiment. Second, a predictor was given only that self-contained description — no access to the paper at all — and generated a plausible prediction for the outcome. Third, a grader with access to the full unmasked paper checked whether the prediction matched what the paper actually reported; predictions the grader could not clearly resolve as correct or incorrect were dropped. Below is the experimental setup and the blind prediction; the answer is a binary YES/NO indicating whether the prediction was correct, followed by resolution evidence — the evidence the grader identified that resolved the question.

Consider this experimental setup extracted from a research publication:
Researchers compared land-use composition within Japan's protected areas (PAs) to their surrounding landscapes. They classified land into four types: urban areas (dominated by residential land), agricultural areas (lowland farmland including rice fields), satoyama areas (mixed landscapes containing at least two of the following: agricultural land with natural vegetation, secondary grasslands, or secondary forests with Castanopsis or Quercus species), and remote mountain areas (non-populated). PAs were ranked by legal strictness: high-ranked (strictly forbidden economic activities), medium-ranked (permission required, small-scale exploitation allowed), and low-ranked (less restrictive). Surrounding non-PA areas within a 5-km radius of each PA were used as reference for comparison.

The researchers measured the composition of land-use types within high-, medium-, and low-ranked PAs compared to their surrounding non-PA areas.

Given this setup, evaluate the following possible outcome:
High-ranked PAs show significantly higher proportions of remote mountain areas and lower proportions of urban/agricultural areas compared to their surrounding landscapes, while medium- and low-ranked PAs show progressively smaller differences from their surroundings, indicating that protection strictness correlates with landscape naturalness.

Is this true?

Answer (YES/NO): NO